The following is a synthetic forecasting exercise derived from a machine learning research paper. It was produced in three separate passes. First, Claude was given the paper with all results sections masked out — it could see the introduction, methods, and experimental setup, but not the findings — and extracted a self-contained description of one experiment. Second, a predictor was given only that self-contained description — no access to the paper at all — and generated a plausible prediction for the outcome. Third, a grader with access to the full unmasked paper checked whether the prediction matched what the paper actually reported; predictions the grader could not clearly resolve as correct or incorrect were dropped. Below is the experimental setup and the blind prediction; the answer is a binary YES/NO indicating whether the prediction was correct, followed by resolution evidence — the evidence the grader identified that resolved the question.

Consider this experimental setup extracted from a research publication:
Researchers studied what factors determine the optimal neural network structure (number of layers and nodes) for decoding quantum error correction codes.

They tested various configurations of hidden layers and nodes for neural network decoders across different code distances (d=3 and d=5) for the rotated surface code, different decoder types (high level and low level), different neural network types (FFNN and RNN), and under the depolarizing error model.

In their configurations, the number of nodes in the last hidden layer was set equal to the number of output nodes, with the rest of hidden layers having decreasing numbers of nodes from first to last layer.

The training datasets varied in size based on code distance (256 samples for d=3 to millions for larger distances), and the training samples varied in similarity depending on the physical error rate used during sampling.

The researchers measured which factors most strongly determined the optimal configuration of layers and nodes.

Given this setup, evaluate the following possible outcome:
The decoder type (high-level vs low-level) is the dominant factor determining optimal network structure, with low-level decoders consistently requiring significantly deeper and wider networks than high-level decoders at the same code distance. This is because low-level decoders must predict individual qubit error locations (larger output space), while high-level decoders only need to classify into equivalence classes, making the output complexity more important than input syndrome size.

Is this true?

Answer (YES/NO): NO